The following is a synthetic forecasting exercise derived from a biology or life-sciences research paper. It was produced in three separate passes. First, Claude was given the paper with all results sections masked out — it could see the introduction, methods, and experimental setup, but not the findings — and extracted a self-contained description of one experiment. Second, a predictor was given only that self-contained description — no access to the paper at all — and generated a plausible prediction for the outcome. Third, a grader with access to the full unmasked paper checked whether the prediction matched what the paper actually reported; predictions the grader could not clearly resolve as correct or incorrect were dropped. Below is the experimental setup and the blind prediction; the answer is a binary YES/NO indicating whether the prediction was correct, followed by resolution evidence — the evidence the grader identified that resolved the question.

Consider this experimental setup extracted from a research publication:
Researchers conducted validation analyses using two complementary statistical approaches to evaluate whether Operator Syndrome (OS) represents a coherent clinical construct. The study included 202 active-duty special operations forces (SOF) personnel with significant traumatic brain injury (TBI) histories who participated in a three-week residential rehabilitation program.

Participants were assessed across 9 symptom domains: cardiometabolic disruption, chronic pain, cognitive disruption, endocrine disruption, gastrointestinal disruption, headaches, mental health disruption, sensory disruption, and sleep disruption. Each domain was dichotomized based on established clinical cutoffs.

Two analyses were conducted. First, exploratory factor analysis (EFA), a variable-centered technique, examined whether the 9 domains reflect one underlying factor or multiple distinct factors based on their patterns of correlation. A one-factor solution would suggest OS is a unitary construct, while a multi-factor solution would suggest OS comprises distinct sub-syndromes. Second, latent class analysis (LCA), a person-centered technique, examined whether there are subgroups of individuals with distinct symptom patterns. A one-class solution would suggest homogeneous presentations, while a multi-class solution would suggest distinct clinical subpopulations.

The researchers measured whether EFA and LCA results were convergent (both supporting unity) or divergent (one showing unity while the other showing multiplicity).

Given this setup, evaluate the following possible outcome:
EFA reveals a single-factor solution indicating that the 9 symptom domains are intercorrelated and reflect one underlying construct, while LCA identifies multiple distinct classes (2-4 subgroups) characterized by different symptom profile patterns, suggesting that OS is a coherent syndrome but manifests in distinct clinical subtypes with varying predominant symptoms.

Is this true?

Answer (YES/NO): NO